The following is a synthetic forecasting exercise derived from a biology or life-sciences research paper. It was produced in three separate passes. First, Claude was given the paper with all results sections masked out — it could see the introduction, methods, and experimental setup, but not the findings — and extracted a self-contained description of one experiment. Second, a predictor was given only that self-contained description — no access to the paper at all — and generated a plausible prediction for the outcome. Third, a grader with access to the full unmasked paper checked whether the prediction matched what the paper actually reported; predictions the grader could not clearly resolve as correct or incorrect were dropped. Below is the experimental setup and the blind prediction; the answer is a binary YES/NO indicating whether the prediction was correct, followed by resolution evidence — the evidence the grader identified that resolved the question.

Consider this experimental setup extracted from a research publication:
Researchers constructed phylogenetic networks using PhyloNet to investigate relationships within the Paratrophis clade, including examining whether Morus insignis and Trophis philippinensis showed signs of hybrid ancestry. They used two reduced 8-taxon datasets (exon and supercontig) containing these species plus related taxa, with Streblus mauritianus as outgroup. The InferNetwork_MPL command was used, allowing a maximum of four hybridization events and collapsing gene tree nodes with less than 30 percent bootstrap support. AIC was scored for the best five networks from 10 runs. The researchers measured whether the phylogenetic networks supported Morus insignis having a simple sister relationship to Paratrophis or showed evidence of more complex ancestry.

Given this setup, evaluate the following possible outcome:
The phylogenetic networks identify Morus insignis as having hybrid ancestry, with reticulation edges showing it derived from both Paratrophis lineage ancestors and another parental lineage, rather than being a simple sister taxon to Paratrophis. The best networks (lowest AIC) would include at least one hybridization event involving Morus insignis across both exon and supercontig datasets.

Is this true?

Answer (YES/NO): NO